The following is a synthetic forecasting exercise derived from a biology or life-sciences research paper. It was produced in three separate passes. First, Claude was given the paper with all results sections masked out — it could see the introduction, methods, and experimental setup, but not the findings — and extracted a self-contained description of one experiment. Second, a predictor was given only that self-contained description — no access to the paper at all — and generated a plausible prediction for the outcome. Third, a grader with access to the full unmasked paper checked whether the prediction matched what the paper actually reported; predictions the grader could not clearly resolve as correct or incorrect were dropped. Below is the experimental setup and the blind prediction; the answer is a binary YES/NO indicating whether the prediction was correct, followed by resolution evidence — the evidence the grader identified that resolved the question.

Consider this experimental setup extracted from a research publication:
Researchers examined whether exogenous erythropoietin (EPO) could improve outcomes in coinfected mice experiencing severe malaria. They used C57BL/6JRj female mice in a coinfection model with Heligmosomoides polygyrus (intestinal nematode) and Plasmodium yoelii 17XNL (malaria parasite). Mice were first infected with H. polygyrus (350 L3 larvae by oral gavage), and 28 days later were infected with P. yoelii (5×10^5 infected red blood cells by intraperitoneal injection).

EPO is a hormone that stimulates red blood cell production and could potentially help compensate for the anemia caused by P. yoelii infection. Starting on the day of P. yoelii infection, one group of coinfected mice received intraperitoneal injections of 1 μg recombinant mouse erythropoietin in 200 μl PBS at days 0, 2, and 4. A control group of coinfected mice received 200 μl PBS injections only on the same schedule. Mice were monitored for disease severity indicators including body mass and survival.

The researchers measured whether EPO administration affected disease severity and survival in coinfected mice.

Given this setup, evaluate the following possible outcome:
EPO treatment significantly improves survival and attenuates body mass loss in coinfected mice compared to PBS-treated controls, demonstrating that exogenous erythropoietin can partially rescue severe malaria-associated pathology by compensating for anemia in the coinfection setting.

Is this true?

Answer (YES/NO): NO